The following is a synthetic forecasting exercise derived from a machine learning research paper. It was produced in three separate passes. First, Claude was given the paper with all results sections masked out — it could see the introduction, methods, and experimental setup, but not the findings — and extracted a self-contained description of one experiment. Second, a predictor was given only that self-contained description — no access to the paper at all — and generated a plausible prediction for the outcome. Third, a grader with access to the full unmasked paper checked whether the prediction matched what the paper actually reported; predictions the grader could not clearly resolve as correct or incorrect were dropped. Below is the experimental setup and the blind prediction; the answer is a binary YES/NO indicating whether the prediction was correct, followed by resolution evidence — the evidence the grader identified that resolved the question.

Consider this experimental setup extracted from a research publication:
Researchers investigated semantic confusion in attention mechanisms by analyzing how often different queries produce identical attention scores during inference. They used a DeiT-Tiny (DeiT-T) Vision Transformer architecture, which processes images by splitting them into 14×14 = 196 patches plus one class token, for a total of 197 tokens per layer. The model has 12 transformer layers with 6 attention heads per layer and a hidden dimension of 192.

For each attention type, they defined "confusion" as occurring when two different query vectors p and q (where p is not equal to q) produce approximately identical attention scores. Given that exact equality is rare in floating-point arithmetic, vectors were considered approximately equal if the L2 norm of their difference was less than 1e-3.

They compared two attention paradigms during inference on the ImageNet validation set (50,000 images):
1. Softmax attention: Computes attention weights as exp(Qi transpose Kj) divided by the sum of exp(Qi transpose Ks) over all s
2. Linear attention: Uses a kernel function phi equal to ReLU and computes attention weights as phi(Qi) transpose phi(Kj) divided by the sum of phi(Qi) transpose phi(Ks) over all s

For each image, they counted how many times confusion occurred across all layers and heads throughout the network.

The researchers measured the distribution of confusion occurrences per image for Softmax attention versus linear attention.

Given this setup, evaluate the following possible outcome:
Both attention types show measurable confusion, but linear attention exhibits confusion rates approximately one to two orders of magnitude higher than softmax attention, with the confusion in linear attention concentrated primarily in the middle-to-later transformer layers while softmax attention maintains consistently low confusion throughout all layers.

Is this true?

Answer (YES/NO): NO